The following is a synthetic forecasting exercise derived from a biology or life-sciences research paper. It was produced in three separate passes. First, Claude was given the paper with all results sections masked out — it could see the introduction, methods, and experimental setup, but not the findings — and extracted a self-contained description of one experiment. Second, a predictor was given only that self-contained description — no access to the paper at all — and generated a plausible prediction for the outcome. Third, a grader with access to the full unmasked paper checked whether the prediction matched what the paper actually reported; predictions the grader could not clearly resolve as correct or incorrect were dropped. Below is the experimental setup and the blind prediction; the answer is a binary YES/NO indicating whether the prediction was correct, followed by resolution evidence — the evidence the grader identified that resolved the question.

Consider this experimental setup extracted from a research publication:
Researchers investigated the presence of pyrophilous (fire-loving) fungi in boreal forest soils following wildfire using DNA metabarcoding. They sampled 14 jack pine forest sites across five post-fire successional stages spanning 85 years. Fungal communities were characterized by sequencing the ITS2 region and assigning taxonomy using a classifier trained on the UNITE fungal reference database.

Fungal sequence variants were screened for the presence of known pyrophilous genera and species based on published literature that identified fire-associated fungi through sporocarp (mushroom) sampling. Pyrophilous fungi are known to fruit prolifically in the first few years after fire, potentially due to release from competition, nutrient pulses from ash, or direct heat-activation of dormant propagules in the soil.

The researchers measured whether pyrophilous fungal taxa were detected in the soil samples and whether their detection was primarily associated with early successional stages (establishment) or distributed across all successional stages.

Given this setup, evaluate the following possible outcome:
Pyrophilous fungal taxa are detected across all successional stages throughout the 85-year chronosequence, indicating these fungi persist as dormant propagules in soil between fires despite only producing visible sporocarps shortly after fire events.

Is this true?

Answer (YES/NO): NO